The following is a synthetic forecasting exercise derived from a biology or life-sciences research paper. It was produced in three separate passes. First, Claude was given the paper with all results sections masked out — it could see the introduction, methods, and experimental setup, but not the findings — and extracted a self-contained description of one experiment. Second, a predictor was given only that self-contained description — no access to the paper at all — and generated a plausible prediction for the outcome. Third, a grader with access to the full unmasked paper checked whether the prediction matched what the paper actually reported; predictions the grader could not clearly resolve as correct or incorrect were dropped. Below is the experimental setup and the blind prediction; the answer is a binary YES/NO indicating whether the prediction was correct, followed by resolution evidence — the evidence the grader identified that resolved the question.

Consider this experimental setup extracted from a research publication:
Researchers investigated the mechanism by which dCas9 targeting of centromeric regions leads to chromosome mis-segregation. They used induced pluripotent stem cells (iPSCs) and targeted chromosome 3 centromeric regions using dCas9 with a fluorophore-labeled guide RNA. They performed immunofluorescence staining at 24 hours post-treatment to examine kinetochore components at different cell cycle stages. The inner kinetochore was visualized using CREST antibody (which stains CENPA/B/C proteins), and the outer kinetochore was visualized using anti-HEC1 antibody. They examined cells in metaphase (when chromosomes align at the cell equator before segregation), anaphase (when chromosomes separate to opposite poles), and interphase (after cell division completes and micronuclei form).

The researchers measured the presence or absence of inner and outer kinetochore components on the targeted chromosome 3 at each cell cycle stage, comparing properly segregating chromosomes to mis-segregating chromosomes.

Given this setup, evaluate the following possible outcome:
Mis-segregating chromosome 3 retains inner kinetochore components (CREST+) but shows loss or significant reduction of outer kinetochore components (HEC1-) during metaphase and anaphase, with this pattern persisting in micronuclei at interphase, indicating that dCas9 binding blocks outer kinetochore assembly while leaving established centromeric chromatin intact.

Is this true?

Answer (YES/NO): NO